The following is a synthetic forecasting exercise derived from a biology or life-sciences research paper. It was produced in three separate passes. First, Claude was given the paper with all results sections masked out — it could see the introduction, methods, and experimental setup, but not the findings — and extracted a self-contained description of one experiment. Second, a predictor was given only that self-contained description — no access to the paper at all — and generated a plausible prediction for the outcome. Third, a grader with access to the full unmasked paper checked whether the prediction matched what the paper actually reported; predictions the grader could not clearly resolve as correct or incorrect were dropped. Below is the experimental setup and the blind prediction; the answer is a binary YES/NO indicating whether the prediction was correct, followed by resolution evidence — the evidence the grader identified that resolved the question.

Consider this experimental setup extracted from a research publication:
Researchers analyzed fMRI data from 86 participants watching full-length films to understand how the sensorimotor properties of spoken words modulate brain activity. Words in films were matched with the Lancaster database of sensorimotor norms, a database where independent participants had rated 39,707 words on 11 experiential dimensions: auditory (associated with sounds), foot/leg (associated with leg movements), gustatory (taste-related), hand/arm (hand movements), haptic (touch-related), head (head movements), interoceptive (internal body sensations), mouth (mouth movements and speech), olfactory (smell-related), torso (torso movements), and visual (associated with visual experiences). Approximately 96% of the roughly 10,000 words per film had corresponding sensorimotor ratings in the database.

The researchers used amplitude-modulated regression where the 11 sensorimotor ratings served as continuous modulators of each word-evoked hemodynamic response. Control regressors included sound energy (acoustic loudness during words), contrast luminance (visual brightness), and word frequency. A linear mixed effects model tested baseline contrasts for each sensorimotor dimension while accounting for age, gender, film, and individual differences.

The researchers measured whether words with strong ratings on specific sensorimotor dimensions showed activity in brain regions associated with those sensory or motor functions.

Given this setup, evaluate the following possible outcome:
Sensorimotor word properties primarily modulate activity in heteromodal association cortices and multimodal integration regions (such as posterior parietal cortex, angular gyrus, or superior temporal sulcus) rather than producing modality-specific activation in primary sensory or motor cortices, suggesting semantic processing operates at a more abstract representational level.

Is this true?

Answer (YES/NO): NO